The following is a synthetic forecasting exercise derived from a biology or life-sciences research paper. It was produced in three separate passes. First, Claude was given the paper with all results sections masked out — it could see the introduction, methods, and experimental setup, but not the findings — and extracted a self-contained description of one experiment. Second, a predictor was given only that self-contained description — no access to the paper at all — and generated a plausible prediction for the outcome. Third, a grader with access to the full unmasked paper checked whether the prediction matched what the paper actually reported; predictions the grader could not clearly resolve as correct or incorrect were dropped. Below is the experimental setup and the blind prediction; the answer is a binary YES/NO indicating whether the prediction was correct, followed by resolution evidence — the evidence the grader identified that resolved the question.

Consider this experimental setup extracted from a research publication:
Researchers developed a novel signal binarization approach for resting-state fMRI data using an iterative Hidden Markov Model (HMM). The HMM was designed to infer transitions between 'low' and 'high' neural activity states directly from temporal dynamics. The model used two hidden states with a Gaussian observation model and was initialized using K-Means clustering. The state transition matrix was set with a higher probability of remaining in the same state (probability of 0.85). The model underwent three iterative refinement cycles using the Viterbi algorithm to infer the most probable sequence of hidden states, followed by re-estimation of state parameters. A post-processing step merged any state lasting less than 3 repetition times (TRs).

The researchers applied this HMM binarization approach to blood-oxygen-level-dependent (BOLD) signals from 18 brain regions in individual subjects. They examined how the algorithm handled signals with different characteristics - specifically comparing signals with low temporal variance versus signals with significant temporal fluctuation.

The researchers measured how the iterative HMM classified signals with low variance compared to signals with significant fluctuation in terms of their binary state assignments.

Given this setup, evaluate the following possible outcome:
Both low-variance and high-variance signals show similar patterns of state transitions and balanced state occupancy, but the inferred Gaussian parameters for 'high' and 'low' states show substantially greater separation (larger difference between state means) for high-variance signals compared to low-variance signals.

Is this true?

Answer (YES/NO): NO